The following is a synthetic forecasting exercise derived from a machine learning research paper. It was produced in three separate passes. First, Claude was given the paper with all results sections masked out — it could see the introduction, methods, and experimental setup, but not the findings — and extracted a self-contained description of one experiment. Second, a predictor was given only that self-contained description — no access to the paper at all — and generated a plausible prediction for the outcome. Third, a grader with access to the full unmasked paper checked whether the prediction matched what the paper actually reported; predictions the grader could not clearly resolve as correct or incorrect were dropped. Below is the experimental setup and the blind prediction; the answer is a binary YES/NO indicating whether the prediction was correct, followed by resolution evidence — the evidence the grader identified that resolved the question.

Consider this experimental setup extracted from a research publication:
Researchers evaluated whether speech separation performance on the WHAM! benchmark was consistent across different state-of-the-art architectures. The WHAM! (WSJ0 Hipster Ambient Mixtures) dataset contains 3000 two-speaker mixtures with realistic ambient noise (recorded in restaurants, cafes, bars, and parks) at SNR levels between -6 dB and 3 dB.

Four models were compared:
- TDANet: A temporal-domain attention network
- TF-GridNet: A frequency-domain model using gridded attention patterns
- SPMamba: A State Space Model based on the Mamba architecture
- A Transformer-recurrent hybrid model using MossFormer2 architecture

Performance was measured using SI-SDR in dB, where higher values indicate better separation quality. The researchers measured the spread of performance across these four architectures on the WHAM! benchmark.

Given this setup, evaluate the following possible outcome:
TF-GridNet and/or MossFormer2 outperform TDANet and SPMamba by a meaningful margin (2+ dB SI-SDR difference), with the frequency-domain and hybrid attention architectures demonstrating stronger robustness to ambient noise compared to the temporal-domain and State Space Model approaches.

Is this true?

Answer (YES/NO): NO